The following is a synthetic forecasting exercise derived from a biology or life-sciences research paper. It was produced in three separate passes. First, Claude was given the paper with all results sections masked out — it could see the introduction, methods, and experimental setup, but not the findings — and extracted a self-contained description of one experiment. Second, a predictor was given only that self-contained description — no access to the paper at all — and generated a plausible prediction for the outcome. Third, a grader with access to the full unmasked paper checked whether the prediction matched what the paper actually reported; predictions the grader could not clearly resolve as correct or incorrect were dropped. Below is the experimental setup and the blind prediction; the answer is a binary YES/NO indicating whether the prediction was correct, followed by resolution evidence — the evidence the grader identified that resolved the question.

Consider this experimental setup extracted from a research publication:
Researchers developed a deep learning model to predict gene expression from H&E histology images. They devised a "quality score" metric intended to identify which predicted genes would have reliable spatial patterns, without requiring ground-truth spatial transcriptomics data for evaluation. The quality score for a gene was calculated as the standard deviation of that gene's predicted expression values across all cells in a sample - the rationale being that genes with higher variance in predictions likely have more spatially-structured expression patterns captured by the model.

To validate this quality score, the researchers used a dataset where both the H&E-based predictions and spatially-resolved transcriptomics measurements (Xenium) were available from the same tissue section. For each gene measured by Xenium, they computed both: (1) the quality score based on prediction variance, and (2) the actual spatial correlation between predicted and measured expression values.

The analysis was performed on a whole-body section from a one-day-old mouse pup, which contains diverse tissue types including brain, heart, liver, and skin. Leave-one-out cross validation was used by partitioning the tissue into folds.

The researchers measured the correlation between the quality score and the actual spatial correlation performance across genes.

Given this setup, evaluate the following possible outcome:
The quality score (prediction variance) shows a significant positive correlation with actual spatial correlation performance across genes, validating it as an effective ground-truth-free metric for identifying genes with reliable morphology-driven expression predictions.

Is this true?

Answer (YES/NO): YES